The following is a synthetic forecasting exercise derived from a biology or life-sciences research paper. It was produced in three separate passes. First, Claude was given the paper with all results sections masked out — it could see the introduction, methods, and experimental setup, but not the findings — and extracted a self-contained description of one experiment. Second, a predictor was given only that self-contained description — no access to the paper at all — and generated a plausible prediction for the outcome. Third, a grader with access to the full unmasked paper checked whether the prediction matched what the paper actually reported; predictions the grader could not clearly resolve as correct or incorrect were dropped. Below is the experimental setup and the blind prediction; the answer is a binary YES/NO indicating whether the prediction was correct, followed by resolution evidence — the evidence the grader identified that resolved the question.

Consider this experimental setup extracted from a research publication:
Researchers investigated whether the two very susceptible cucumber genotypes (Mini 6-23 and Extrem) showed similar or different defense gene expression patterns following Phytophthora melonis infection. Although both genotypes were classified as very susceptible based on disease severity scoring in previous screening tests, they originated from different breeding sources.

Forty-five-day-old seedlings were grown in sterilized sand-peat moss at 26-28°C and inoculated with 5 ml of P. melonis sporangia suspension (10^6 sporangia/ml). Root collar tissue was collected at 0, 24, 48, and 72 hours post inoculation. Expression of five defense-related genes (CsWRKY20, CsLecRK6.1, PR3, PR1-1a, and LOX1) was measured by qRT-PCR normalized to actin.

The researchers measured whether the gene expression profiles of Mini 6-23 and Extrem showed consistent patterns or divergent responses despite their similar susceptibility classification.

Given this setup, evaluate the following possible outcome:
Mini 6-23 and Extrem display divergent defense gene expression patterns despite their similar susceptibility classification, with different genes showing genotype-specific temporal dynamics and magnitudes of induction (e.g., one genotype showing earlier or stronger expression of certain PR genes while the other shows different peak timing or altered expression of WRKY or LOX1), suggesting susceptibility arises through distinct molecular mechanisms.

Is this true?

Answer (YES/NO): NO